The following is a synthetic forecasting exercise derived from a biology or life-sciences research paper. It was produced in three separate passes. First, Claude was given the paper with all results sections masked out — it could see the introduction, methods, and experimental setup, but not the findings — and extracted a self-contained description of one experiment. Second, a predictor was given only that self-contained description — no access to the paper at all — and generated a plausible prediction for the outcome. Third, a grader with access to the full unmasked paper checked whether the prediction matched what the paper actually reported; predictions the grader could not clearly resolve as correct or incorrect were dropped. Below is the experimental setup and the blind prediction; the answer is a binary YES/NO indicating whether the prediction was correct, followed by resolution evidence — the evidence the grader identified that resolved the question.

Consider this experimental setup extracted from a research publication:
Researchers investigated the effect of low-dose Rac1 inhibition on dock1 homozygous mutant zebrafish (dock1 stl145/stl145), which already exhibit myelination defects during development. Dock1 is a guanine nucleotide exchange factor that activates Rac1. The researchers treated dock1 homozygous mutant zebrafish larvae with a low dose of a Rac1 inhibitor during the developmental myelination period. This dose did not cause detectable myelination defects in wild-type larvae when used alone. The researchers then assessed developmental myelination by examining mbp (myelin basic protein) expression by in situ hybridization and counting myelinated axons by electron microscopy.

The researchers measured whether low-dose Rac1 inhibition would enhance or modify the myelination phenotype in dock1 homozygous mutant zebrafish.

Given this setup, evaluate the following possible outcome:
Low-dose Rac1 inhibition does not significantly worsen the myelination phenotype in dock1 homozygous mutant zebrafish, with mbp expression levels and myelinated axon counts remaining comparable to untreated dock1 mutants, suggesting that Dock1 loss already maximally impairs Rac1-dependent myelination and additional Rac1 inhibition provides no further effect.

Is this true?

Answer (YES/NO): NO